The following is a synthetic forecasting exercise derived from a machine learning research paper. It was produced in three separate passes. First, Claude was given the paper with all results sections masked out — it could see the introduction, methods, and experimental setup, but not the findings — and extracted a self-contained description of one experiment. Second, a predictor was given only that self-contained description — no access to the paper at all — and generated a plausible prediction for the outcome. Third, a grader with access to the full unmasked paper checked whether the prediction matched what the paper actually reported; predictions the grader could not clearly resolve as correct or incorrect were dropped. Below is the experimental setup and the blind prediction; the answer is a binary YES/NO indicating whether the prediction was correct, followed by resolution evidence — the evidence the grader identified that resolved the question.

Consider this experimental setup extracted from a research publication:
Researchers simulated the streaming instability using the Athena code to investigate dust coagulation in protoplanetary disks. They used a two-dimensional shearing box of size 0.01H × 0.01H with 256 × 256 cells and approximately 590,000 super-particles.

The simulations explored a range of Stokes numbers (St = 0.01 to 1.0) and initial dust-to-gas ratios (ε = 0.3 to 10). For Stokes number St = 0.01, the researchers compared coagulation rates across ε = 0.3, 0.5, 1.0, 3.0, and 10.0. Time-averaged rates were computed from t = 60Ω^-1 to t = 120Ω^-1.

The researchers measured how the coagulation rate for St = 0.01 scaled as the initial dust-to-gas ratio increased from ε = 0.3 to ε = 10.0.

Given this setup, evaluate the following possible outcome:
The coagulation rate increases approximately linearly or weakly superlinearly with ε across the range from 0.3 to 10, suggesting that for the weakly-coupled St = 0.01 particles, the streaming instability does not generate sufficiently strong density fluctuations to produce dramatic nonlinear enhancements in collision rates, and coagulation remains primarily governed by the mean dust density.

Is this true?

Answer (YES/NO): NO